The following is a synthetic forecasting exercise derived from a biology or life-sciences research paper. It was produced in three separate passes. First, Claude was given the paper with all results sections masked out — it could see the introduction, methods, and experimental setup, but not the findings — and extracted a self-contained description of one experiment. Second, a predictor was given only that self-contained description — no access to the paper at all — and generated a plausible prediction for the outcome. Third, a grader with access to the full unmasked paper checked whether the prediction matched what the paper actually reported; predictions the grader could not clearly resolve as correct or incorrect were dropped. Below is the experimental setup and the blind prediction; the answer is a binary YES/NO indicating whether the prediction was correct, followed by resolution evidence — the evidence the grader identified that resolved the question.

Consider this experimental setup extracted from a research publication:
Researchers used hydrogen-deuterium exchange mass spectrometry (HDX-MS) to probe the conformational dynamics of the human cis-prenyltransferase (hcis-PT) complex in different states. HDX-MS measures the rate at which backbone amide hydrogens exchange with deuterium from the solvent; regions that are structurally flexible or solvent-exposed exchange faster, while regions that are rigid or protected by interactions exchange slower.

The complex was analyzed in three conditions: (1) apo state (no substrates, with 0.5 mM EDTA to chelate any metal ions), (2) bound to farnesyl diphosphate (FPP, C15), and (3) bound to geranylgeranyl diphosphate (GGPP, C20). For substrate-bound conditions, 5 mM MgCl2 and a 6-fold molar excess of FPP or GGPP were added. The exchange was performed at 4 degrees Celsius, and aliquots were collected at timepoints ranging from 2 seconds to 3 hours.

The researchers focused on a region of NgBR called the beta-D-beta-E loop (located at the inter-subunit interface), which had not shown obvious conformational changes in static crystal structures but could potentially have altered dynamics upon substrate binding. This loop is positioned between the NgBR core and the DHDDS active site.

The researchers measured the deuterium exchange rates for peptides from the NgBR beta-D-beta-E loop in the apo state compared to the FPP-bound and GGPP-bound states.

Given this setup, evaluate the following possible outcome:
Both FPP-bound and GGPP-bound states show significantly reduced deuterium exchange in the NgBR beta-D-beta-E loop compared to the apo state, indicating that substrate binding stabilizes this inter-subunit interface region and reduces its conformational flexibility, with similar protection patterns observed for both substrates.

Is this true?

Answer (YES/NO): YES